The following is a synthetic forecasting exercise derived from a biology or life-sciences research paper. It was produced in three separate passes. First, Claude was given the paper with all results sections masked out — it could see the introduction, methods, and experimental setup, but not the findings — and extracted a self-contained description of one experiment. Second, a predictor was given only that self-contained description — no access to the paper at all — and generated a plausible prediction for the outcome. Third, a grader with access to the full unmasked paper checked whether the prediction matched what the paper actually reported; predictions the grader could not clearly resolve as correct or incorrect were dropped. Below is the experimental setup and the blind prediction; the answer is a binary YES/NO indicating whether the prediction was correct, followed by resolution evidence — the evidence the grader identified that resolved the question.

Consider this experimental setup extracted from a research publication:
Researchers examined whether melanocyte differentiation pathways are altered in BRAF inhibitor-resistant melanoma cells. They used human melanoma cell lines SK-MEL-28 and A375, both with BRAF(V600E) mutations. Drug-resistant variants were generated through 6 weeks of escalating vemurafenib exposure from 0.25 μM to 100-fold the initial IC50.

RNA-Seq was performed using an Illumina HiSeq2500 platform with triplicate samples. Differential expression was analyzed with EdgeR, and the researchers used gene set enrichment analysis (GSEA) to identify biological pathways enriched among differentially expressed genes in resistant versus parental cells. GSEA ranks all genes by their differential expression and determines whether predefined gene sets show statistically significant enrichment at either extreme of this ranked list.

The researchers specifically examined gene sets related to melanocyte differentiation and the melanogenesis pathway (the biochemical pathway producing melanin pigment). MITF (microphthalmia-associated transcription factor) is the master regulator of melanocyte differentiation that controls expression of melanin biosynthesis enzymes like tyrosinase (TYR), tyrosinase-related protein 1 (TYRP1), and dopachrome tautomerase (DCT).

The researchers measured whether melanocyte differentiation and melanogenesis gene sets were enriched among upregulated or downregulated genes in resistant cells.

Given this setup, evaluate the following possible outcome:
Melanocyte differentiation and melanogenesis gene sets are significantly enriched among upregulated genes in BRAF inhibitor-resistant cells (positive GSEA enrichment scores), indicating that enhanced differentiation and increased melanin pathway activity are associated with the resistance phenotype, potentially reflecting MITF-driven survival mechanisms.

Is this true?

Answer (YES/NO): YES